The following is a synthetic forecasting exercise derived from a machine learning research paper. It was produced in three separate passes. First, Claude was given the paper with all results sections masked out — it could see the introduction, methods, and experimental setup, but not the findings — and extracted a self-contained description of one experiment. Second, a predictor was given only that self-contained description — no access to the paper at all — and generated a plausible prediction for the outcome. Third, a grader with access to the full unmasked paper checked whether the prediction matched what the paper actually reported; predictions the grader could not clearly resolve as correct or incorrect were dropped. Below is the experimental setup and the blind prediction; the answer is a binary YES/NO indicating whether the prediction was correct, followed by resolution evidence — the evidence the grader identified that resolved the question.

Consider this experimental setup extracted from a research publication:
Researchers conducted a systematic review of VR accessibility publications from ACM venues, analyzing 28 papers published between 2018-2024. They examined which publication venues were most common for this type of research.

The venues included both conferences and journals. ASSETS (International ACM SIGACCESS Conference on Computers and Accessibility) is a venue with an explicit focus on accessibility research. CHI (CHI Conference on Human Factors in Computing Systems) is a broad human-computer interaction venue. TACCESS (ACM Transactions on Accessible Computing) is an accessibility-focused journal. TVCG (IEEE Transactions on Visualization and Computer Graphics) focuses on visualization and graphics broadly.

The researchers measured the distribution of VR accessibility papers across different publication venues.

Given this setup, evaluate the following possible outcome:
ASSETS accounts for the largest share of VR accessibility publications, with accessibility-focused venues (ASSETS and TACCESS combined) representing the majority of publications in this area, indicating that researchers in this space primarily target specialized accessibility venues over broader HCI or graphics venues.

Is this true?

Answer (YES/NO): NO